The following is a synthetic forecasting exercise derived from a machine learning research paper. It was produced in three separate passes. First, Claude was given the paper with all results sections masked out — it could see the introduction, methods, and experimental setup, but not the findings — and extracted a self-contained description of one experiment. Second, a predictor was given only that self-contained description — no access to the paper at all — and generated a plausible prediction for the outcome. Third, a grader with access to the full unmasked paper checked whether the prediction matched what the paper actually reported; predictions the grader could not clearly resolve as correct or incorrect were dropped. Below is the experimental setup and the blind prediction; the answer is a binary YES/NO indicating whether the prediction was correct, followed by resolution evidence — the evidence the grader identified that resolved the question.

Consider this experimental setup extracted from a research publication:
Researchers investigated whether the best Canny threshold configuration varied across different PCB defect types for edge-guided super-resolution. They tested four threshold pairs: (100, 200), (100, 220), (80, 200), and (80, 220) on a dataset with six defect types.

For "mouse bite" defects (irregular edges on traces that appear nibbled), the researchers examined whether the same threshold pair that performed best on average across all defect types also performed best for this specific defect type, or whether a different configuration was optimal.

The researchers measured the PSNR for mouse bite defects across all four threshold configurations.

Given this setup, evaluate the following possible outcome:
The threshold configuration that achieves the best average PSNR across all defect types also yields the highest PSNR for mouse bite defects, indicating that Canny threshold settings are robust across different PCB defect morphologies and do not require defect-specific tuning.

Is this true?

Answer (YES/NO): NO